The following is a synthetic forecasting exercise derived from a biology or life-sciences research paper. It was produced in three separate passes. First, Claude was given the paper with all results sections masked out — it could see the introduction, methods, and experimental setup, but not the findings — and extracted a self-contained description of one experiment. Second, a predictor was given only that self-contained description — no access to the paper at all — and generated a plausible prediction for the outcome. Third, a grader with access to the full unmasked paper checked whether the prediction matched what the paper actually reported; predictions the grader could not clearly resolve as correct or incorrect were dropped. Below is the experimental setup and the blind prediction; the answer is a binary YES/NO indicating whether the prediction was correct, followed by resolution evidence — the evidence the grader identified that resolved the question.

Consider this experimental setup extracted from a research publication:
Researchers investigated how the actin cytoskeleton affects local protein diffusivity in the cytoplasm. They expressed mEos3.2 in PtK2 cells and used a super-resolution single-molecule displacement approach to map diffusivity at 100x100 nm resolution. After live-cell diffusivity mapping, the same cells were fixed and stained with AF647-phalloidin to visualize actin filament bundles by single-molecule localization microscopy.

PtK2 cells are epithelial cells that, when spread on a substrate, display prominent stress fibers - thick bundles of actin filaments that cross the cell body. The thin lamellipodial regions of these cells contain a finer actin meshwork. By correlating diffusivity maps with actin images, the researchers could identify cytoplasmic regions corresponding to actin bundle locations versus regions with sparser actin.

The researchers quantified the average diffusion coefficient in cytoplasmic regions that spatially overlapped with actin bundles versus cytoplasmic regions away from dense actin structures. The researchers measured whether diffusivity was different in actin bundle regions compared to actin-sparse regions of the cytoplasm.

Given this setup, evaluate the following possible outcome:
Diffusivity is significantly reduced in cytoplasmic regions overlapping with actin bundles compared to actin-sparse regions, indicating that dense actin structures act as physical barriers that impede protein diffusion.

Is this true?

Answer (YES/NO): YES